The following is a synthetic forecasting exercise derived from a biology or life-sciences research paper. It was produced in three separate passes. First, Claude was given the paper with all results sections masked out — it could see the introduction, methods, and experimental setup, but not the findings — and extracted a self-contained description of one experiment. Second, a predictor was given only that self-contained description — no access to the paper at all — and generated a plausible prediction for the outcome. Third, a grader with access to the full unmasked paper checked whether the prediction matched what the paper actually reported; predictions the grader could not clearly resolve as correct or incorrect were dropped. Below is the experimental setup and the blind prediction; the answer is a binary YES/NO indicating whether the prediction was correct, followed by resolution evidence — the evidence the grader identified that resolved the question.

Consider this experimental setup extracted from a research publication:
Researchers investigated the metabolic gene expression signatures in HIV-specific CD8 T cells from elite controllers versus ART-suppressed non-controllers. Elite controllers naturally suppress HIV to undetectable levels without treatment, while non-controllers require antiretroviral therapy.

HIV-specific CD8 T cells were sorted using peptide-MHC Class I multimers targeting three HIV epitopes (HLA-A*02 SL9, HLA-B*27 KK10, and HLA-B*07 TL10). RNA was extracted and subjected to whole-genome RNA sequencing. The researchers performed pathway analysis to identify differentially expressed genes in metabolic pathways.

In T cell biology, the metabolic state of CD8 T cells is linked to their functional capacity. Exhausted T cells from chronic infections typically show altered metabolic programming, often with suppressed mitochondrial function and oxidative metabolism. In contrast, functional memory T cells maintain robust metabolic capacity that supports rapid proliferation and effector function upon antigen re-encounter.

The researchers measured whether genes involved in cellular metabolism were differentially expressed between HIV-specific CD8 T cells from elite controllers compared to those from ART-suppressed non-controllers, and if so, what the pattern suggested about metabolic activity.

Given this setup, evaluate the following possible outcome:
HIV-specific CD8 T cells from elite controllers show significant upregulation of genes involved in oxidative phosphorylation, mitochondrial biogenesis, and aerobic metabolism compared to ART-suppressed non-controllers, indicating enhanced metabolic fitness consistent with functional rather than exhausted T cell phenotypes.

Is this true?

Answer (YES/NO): NO